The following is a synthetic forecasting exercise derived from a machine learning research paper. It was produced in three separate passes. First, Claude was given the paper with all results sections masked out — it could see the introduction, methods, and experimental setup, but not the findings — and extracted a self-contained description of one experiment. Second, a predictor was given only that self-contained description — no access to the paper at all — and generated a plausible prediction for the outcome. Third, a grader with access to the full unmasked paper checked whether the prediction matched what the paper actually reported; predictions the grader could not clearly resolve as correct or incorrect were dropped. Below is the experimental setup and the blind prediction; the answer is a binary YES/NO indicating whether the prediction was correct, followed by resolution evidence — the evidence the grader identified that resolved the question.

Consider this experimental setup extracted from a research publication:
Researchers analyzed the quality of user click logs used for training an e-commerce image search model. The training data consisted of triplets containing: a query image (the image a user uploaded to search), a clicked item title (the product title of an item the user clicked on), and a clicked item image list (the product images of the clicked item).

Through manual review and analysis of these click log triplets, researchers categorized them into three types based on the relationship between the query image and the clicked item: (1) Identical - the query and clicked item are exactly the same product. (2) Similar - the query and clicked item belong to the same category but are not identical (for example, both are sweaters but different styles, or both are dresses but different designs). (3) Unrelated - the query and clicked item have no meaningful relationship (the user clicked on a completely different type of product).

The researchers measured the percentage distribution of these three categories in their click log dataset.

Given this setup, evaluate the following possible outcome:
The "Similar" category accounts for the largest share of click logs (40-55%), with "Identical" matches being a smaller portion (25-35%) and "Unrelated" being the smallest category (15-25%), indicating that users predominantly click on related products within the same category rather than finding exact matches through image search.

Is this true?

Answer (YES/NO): NO